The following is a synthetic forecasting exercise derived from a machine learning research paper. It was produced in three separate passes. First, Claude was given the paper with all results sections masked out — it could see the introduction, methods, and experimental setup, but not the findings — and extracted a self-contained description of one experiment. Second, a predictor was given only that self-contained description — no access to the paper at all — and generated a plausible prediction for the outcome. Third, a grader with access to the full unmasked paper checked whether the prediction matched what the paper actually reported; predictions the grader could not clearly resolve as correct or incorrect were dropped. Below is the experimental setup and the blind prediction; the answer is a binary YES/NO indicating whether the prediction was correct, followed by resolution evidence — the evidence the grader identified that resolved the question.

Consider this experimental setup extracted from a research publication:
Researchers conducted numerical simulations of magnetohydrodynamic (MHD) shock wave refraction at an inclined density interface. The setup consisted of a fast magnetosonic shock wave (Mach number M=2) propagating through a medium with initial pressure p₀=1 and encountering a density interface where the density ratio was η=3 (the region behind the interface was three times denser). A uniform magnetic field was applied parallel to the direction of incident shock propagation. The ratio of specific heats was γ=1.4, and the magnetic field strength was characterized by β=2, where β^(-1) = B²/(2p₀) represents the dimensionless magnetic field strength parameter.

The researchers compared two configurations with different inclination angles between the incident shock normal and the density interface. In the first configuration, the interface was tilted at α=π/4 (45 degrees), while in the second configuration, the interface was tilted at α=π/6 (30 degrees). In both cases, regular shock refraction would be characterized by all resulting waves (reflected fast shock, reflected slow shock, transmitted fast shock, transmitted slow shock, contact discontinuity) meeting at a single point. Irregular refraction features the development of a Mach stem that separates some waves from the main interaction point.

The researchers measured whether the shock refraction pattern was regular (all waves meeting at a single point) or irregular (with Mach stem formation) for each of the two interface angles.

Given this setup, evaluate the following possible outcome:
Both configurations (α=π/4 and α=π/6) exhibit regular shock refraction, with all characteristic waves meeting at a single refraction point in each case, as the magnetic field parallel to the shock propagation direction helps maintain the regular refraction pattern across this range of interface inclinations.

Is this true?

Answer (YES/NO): NO